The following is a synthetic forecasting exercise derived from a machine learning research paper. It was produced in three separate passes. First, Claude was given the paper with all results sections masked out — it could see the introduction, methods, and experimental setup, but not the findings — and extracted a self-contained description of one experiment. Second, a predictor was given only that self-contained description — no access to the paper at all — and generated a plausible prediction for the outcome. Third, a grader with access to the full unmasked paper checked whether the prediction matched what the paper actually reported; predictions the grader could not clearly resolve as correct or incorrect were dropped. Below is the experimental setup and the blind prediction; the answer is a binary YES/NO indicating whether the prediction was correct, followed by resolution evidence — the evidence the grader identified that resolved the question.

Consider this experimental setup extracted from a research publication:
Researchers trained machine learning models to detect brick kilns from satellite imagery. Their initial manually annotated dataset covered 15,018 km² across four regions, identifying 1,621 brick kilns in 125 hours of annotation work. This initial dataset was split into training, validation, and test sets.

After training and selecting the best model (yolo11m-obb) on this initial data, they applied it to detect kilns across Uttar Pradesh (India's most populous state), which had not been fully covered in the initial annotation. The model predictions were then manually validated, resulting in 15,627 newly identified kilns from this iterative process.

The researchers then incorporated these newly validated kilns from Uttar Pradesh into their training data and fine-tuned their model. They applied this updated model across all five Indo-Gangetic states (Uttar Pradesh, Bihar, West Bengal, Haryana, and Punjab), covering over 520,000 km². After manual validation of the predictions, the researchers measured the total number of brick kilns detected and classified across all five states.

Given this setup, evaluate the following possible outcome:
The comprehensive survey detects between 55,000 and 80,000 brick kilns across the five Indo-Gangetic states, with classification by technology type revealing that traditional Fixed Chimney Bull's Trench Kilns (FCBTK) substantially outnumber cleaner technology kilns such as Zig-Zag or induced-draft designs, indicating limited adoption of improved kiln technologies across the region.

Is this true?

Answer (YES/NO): NO